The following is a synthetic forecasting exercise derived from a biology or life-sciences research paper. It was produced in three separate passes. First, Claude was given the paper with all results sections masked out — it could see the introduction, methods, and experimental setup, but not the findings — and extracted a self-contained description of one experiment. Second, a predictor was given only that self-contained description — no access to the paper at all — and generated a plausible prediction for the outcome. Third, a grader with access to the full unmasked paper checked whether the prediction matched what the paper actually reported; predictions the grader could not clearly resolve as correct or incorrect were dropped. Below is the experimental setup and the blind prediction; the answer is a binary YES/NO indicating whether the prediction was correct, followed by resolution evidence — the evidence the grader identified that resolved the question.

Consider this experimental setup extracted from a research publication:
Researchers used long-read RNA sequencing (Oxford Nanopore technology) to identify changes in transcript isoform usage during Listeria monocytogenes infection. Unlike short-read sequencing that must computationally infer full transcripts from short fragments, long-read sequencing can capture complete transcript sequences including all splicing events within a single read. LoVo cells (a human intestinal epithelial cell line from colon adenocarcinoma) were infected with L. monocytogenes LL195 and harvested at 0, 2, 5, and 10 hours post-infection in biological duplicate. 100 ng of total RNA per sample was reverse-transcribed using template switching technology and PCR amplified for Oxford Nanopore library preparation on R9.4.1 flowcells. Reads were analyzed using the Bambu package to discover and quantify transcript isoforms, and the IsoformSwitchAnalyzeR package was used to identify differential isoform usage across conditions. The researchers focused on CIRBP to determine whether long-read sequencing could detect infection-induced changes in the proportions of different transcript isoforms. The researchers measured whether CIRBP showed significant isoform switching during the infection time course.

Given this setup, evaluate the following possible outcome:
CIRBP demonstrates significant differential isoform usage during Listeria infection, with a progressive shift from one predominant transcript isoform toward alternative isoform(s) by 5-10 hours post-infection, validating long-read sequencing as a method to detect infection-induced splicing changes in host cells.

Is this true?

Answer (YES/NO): NO